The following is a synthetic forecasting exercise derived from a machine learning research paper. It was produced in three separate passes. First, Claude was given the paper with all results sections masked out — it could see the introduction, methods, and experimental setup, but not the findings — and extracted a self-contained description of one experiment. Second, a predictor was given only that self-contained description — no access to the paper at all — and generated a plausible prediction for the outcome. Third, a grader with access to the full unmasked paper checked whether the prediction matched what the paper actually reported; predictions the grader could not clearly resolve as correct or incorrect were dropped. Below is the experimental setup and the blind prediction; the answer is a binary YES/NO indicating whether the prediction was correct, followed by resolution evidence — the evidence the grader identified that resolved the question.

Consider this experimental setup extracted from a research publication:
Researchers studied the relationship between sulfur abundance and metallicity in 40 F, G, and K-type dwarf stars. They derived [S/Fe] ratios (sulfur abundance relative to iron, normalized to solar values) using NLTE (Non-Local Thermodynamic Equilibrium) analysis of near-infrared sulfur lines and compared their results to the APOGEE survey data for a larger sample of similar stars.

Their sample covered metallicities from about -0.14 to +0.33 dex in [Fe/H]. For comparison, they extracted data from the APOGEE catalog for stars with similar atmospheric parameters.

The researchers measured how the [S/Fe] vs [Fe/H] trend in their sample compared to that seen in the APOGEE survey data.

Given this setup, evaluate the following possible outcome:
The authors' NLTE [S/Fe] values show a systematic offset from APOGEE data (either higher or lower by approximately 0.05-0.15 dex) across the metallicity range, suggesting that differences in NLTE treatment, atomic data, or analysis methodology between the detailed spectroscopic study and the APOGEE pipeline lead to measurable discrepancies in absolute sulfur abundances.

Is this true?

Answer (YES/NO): NO